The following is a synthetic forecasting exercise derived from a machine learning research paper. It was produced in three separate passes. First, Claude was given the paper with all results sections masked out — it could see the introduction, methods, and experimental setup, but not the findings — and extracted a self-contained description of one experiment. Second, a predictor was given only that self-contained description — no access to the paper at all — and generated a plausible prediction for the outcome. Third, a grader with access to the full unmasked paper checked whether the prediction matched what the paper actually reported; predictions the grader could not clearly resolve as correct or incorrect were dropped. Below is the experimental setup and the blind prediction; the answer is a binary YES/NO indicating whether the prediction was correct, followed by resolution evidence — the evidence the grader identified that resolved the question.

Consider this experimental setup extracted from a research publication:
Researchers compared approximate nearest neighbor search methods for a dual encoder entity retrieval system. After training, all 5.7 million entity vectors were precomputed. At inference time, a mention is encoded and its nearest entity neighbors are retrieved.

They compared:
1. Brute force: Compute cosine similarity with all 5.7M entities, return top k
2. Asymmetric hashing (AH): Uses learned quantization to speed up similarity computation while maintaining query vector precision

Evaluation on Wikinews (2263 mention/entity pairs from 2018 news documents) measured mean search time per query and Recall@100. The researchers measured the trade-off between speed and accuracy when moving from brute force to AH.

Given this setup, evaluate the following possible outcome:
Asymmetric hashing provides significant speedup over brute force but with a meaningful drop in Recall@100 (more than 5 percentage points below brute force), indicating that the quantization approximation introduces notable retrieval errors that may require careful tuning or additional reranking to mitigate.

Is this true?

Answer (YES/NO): NO